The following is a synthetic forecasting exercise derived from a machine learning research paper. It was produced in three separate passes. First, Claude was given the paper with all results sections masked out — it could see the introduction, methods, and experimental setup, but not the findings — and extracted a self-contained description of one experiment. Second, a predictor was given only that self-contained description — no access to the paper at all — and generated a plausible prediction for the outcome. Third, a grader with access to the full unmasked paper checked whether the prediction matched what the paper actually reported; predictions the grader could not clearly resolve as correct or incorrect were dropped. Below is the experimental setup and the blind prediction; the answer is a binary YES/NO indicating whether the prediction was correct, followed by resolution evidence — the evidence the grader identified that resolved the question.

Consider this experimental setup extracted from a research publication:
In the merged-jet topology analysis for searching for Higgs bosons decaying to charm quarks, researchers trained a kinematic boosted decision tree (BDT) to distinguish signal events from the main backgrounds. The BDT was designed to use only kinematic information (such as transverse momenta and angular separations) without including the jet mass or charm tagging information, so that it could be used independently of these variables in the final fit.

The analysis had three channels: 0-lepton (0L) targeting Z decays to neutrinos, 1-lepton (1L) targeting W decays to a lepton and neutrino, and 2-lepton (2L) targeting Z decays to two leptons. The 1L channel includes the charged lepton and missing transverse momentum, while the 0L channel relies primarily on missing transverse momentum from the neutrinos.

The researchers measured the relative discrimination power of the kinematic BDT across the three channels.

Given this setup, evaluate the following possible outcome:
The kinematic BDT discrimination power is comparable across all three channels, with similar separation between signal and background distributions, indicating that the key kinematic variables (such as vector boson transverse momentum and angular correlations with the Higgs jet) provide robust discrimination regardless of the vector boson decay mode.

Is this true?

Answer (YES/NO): NO